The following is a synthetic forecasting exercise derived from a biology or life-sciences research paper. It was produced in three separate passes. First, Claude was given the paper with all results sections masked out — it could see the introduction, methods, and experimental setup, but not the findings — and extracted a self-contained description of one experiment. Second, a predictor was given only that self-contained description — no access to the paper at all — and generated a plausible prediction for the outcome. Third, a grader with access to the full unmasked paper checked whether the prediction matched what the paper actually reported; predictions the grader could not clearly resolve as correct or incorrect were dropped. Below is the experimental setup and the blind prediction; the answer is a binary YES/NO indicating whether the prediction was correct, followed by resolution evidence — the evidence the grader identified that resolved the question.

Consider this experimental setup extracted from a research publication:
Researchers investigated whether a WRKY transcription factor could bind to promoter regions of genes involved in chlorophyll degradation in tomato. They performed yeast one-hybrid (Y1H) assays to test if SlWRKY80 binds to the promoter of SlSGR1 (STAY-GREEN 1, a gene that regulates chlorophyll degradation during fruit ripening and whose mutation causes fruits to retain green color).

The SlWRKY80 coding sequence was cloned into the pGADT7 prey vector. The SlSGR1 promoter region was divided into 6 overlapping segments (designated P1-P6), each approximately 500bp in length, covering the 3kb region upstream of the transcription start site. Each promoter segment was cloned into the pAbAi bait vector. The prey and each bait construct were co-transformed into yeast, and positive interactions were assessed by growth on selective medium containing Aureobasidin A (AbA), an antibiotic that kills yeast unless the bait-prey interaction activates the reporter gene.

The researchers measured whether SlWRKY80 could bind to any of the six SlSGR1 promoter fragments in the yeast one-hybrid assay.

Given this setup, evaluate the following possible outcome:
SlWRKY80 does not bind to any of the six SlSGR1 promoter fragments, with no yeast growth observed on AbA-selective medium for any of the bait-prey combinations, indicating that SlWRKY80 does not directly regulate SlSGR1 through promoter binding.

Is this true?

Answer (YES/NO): NO